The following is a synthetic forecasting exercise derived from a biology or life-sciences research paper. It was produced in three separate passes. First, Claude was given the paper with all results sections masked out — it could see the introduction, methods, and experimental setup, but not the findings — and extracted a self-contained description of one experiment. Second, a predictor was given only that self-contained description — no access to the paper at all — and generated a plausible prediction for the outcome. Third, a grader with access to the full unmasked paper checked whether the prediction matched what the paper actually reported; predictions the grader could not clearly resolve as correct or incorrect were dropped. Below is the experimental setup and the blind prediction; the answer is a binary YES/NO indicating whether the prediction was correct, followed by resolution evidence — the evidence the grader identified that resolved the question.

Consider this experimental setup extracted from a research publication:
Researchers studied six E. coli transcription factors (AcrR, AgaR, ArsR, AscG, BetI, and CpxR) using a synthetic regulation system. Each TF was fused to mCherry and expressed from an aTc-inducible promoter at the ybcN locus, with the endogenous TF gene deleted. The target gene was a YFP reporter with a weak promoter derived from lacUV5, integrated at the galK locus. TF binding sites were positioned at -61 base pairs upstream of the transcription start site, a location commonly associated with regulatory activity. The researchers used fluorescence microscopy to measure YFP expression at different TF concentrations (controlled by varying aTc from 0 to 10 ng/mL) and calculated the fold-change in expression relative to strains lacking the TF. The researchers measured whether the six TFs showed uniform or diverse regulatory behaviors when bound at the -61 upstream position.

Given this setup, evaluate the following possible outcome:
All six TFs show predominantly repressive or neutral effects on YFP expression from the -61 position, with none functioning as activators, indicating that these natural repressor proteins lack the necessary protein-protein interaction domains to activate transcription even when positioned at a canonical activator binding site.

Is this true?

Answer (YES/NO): NO